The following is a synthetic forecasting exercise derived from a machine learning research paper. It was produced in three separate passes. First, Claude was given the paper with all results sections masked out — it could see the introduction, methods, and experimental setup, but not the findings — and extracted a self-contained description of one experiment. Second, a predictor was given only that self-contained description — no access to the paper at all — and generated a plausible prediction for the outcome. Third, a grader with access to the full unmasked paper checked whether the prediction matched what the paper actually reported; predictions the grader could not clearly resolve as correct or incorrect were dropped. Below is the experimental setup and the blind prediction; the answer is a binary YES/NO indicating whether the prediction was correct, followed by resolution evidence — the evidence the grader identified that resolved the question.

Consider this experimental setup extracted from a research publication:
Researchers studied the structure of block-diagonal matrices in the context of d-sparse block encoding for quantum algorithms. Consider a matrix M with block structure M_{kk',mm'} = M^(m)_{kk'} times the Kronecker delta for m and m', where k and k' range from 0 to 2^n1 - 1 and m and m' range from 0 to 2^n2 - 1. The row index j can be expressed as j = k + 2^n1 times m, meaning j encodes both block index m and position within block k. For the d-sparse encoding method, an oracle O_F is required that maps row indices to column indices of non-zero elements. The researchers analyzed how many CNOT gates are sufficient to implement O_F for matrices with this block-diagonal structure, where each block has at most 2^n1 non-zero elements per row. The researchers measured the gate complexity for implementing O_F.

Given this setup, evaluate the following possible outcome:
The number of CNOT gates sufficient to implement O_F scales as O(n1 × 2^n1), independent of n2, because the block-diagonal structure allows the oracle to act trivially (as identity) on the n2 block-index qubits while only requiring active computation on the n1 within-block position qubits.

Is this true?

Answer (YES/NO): NO